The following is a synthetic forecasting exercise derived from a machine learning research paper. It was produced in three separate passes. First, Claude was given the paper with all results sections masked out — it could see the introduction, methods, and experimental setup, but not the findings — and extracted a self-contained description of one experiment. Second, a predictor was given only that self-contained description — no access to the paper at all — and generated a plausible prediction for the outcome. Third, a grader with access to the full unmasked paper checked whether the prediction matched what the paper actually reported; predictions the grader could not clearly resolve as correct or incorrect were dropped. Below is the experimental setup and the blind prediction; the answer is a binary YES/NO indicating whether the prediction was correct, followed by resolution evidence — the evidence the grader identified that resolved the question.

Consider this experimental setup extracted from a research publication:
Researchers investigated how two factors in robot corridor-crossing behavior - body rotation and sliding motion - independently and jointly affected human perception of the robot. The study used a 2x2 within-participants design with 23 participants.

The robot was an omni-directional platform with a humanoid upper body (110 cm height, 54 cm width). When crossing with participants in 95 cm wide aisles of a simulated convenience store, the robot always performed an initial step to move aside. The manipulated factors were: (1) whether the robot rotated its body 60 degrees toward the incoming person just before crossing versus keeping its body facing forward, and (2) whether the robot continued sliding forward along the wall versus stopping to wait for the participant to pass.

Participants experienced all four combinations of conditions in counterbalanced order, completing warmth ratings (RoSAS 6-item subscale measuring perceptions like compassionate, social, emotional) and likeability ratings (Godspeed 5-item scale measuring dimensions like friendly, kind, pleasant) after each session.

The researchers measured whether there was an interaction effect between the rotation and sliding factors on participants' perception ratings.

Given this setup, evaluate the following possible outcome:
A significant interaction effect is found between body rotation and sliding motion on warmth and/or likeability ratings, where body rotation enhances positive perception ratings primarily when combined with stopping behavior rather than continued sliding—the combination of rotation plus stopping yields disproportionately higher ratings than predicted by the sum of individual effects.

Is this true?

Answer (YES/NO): NO